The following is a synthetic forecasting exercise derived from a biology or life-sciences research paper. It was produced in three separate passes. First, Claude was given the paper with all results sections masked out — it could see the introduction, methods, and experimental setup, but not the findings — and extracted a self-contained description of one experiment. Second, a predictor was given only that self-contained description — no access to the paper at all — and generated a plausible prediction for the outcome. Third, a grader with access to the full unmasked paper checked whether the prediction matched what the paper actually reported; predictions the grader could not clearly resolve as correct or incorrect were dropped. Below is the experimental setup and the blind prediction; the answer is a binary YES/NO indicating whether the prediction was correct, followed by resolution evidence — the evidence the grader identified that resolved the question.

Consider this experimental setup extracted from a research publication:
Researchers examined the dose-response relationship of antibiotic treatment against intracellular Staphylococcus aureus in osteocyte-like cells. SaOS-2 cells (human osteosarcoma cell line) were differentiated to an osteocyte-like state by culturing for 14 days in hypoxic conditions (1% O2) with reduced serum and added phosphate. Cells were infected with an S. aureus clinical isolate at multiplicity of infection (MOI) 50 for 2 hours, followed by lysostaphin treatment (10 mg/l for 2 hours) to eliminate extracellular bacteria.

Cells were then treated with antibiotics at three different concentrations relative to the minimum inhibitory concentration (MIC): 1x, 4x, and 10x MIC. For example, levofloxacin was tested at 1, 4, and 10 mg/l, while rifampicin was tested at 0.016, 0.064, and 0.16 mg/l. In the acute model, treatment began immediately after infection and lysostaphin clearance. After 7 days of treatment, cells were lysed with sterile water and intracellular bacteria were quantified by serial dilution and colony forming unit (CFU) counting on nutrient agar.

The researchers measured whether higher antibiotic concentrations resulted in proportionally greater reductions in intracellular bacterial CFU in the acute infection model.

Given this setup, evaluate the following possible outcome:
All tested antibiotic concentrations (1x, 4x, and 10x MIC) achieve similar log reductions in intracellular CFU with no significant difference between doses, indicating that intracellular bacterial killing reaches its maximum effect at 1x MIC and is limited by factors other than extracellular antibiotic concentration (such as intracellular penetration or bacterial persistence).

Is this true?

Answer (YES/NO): NO